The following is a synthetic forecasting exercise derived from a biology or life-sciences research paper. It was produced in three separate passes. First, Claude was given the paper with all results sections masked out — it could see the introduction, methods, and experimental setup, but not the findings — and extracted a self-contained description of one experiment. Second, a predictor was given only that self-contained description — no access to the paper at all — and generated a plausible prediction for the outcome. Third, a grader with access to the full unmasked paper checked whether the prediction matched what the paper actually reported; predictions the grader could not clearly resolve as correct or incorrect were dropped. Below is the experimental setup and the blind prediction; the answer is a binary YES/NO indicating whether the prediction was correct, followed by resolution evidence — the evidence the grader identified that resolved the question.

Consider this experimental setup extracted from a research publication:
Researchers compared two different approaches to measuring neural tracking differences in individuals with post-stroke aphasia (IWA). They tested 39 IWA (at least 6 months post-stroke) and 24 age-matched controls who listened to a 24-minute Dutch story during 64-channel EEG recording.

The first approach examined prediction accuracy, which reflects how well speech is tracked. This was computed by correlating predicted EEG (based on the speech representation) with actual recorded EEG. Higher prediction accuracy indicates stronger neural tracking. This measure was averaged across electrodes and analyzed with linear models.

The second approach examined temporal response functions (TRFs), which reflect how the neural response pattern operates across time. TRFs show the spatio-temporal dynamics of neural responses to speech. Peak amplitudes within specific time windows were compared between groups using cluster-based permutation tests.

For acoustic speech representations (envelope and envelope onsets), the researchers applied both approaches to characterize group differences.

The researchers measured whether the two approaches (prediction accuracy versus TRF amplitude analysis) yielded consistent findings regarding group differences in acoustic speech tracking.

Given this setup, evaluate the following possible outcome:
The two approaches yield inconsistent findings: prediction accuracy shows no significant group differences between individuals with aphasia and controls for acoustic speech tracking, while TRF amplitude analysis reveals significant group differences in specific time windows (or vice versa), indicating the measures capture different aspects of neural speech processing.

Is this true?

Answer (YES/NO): NO